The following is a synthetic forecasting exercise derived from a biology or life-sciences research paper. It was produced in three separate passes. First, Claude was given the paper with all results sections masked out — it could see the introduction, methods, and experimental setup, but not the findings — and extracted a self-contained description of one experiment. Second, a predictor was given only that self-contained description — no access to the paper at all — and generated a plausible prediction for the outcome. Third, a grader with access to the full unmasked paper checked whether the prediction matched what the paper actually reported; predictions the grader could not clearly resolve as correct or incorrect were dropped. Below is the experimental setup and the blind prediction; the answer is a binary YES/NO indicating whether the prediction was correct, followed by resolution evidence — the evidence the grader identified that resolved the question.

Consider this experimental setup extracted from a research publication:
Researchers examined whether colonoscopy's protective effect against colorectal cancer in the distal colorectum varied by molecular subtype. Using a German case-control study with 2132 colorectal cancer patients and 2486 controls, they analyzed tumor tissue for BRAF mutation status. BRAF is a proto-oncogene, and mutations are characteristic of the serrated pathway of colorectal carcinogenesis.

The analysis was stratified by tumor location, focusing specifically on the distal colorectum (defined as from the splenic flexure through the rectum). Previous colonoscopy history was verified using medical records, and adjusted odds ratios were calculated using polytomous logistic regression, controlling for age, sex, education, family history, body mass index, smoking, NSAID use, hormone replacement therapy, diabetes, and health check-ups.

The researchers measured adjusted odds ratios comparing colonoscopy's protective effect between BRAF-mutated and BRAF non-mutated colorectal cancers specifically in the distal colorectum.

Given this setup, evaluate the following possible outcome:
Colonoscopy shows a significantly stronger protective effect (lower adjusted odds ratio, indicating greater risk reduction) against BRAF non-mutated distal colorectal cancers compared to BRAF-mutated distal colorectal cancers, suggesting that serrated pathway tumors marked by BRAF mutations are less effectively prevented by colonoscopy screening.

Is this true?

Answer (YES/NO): NO